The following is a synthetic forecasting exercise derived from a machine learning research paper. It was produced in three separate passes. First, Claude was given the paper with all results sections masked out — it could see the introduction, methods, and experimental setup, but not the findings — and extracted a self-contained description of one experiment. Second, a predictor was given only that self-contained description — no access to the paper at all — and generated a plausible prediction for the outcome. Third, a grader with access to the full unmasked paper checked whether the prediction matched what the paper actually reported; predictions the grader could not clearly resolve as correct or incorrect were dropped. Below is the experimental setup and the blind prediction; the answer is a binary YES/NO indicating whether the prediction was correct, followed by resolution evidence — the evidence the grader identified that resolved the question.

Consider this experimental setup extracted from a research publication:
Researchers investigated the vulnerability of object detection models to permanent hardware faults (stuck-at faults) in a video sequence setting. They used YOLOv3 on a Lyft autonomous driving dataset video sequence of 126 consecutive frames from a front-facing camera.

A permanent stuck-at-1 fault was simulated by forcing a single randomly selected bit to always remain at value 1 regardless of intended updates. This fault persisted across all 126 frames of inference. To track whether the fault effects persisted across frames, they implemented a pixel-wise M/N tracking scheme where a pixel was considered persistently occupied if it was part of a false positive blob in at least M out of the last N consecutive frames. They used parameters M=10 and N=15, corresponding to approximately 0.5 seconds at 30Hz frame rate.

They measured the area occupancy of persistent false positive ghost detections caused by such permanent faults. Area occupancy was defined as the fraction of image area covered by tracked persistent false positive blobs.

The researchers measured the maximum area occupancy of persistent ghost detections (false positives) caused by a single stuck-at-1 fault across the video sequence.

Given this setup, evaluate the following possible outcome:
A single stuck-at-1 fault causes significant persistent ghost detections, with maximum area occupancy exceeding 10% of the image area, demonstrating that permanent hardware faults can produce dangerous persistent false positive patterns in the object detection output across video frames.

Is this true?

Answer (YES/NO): YES